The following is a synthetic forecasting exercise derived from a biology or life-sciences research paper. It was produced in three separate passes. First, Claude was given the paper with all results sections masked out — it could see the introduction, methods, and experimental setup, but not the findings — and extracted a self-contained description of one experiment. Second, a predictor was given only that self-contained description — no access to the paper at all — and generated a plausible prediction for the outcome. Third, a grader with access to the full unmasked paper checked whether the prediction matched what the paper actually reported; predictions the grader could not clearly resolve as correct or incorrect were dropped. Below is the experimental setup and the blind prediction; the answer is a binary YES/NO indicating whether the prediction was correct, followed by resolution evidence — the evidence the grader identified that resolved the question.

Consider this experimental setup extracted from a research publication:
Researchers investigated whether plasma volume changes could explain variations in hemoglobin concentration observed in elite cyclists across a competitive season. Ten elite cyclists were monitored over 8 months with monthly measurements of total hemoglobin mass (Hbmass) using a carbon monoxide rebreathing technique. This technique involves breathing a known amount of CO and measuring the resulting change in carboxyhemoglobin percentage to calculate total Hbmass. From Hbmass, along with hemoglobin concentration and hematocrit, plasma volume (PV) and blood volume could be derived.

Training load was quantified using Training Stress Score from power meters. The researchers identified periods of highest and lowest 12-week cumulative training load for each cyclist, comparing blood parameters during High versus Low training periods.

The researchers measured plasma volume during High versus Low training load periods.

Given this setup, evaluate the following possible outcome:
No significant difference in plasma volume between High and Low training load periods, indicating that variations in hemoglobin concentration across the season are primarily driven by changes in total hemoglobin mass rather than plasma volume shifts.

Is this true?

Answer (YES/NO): NO